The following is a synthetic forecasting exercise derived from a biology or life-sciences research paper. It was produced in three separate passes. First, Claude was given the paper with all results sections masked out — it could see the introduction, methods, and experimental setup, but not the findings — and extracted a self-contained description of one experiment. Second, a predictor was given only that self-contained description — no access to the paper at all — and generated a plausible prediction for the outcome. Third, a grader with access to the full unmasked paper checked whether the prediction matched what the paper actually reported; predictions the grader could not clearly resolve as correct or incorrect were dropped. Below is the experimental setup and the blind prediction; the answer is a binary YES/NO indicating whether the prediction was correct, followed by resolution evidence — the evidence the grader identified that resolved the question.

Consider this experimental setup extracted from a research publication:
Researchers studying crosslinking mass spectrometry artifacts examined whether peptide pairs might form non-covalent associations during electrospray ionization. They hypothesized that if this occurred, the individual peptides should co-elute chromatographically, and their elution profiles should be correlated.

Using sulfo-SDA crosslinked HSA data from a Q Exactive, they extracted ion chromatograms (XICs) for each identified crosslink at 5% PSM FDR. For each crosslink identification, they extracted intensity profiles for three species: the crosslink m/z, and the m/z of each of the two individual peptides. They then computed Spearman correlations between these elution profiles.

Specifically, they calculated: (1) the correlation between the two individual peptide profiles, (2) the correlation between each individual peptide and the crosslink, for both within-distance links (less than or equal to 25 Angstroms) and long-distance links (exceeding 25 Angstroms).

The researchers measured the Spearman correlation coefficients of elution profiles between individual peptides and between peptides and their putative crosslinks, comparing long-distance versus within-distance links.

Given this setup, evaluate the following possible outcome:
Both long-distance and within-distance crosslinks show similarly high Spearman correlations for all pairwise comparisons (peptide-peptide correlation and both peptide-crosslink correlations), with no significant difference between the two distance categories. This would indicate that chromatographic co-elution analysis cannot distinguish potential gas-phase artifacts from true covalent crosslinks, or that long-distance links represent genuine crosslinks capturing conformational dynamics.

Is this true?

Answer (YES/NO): NO